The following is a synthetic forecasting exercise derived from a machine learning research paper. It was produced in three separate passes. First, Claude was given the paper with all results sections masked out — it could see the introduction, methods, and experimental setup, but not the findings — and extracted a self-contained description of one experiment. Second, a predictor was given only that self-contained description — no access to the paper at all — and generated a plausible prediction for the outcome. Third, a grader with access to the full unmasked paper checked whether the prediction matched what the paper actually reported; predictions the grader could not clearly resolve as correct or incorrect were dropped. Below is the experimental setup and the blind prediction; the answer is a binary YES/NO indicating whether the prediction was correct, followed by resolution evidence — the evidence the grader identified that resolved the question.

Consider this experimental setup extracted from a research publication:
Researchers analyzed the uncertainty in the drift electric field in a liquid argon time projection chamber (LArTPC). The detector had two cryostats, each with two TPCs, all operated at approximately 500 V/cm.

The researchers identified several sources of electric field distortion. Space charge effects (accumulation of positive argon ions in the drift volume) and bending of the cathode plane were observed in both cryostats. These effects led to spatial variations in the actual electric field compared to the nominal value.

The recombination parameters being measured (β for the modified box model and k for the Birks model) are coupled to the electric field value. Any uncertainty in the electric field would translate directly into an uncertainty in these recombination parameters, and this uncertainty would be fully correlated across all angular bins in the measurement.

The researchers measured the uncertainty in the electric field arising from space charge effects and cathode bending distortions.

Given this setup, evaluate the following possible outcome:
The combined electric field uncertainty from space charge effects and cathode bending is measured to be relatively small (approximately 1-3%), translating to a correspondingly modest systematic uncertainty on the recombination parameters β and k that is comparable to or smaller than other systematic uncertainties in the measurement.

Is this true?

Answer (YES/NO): YES